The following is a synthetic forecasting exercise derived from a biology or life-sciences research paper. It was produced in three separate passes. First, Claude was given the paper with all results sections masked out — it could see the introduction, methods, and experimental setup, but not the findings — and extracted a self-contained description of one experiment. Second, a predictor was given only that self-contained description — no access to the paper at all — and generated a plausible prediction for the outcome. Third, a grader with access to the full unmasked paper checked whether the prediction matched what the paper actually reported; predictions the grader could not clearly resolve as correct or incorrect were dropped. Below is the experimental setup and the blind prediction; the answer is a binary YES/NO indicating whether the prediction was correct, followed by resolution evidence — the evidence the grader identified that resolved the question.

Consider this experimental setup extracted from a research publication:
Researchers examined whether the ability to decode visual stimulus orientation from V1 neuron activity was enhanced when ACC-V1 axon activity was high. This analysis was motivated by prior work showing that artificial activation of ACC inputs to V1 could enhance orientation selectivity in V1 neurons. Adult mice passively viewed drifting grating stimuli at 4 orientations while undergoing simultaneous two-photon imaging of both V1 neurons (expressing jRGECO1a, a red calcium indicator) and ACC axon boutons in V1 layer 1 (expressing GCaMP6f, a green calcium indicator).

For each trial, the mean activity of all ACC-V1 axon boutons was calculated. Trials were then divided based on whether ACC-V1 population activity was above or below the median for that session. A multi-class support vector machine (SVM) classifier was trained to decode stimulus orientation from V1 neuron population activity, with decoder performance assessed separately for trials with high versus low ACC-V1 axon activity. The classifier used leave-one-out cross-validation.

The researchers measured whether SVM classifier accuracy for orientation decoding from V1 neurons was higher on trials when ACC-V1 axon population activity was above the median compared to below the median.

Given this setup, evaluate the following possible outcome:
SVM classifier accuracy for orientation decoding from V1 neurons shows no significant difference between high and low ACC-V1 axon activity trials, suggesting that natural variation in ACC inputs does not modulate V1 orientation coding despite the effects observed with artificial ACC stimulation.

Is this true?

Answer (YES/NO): YES